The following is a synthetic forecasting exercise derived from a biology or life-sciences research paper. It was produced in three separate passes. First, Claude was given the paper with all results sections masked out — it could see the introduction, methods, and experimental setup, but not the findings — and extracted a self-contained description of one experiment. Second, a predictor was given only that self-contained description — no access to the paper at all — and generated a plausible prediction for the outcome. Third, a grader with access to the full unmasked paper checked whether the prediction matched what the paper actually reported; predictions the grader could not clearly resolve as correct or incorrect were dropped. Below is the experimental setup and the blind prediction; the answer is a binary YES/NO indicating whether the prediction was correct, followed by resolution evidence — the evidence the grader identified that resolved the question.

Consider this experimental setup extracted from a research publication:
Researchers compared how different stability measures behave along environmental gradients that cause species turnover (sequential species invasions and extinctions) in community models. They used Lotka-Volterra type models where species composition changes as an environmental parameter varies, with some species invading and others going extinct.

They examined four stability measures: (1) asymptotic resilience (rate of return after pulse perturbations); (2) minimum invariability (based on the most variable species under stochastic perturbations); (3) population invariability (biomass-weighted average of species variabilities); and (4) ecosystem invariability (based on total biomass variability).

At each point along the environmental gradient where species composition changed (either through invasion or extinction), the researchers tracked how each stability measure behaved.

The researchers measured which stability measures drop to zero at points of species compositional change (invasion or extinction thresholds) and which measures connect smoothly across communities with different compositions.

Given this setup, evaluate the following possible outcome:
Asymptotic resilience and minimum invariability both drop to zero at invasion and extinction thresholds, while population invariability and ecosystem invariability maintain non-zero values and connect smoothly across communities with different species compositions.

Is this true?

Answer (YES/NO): YES